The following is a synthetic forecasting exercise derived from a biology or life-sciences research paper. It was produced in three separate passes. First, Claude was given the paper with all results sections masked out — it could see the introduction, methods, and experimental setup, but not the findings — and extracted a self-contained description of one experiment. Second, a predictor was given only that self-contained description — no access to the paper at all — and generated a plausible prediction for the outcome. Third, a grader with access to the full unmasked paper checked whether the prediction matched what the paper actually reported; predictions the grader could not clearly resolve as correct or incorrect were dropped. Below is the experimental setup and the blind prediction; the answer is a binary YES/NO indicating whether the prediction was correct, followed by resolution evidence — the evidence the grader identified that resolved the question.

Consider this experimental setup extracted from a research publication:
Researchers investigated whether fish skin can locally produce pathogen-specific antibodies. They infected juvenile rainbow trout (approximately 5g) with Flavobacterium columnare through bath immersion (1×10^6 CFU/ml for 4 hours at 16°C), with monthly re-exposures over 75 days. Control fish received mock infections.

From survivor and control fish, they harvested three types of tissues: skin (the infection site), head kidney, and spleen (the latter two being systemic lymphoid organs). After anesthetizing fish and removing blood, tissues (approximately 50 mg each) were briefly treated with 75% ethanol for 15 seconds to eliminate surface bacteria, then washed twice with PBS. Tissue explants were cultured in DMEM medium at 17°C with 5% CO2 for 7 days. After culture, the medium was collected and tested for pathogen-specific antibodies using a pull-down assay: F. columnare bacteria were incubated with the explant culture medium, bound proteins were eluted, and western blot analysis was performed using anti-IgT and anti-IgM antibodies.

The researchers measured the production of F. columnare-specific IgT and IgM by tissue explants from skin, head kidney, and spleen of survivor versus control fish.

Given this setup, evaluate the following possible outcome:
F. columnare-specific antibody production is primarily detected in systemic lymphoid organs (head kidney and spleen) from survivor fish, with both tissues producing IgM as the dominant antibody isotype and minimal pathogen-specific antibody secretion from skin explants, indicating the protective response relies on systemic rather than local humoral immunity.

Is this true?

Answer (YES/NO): NO